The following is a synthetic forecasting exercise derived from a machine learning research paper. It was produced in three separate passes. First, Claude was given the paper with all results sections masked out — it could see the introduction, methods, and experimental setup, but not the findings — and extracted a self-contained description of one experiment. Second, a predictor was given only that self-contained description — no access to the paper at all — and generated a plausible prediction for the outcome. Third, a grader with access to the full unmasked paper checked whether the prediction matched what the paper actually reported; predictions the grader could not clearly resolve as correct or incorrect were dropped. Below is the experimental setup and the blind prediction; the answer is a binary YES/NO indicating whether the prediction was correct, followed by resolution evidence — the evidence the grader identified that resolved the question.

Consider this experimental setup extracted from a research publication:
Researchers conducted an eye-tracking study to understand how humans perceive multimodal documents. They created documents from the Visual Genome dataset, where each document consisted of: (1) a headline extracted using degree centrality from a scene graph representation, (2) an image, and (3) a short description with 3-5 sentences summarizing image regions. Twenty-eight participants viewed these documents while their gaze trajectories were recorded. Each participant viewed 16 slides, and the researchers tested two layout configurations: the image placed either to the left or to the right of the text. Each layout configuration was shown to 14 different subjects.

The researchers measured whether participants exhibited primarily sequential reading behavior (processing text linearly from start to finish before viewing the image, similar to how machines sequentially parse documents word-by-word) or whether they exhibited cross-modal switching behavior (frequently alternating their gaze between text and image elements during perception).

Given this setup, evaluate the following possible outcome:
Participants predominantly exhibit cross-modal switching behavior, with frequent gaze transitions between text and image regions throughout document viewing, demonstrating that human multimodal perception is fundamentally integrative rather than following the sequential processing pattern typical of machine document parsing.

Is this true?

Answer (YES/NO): YES